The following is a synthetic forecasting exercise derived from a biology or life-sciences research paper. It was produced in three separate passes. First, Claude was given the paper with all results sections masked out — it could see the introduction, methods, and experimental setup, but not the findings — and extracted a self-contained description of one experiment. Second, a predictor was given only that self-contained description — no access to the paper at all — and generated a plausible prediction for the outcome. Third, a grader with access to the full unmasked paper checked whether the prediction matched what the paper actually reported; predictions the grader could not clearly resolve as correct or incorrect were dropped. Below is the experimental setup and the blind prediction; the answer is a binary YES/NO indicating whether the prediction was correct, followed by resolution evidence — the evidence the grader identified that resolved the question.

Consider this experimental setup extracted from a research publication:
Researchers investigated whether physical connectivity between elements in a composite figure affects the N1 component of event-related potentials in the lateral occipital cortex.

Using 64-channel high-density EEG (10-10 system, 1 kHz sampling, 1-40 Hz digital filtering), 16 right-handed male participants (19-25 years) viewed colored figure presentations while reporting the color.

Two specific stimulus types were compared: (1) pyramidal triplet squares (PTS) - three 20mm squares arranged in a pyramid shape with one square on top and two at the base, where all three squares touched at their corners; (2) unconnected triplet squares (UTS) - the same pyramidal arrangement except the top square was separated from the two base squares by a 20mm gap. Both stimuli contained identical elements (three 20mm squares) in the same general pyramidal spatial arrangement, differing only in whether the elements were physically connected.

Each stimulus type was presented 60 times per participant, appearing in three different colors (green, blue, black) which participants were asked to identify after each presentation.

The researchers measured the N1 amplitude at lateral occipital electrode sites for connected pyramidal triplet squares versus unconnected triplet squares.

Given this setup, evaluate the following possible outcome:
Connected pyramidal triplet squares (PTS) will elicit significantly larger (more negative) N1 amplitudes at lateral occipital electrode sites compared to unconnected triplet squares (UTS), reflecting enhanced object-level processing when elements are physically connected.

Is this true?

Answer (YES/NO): YES